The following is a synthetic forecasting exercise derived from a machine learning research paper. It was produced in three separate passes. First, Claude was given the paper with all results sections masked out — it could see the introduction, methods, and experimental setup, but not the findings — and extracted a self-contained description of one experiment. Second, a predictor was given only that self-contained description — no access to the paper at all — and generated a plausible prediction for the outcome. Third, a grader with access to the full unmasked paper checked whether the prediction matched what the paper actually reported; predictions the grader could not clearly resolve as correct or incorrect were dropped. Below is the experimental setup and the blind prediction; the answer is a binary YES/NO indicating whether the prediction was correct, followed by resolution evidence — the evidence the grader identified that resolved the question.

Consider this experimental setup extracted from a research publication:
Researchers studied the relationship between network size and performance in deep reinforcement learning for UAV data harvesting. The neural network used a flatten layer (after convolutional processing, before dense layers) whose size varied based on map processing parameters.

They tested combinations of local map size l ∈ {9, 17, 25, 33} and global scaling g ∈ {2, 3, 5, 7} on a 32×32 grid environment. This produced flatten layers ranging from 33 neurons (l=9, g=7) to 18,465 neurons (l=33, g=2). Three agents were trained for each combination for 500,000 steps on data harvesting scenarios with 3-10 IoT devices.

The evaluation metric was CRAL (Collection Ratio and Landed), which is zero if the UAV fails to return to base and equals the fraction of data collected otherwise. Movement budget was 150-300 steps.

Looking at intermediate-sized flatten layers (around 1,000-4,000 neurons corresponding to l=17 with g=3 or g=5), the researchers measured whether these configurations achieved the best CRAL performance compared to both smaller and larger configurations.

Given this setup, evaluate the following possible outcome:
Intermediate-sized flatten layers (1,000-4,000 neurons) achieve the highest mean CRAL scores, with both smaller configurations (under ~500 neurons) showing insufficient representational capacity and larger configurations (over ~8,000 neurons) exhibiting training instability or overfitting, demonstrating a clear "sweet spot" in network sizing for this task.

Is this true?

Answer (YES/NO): NO